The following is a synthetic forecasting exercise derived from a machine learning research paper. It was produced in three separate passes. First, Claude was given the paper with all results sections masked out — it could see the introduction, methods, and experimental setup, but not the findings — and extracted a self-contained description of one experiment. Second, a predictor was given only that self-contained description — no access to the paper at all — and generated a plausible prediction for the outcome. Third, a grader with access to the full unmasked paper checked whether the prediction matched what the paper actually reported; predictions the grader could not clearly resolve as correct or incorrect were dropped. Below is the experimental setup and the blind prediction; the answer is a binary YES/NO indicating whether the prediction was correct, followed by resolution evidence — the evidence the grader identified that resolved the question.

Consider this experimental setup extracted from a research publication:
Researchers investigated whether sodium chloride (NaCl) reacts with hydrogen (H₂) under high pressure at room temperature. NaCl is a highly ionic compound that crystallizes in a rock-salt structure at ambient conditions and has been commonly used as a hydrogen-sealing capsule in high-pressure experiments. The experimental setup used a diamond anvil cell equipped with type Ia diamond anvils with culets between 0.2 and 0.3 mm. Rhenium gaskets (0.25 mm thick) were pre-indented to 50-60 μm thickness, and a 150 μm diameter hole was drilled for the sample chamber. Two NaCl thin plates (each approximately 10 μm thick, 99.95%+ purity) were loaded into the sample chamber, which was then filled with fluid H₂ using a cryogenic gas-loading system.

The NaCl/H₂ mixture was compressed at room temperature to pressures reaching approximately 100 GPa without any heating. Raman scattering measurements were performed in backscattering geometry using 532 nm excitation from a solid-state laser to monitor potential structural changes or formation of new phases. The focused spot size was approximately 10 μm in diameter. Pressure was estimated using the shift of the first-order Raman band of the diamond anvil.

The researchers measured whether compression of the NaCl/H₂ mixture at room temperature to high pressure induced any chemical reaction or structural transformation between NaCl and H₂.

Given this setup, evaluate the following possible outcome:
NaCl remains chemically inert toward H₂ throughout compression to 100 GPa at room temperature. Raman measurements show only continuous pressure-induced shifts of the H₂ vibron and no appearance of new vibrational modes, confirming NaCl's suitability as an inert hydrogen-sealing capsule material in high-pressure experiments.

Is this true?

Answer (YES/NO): YES